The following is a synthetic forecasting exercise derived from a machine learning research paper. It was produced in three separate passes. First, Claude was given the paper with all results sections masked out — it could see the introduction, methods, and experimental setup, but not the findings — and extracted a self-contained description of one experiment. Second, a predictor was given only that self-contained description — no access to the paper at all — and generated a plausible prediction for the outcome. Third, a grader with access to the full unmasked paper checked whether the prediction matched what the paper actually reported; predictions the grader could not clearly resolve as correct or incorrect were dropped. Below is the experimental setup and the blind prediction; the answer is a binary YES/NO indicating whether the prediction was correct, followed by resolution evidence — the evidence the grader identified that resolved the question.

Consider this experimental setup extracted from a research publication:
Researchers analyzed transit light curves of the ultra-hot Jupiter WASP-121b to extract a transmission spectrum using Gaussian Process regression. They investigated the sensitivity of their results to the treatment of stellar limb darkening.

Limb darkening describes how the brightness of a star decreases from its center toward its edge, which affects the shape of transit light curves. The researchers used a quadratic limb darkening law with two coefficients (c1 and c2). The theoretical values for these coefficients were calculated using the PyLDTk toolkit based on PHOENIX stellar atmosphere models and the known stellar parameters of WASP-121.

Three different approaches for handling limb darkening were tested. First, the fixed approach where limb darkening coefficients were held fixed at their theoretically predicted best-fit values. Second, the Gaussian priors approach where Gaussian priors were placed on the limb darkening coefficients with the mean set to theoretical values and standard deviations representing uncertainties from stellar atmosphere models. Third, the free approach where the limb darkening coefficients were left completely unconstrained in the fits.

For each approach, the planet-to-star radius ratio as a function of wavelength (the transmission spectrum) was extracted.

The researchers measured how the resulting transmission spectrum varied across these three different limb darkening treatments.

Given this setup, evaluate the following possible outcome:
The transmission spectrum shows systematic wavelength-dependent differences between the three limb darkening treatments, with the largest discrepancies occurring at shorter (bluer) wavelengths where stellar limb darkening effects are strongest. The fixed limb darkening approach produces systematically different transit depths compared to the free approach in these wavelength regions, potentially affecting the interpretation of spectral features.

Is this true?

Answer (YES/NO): NO